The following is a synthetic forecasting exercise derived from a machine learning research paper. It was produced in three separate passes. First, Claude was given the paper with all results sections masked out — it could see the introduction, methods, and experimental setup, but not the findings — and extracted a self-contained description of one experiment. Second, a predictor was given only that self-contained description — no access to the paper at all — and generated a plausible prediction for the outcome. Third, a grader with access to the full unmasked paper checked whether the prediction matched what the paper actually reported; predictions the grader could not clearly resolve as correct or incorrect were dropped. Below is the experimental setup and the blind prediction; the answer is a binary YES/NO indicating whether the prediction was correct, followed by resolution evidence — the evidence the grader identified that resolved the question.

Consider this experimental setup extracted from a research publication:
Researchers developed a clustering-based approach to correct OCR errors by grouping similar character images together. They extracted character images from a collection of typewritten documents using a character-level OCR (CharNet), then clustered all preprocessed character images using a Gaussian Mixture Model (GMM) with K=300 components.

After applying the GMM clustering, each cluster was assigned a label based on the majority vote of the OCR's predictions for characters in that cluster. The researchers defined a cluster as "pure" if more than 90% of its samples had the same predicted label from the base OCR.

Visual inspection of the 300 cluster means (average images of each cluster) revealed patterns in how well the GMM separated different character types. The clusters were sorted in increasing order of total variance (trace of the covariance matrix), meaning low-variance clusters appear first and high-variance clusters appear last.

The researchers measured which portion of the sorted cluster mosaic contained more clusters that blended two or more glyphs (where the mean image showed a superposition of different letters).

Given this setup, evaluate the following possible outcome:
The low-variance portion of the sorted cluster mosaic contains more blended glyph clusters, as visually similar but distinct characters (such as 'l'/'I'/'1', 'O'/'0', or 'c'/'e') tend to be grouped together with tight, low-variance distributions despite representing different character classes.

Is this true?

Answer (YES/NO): NO